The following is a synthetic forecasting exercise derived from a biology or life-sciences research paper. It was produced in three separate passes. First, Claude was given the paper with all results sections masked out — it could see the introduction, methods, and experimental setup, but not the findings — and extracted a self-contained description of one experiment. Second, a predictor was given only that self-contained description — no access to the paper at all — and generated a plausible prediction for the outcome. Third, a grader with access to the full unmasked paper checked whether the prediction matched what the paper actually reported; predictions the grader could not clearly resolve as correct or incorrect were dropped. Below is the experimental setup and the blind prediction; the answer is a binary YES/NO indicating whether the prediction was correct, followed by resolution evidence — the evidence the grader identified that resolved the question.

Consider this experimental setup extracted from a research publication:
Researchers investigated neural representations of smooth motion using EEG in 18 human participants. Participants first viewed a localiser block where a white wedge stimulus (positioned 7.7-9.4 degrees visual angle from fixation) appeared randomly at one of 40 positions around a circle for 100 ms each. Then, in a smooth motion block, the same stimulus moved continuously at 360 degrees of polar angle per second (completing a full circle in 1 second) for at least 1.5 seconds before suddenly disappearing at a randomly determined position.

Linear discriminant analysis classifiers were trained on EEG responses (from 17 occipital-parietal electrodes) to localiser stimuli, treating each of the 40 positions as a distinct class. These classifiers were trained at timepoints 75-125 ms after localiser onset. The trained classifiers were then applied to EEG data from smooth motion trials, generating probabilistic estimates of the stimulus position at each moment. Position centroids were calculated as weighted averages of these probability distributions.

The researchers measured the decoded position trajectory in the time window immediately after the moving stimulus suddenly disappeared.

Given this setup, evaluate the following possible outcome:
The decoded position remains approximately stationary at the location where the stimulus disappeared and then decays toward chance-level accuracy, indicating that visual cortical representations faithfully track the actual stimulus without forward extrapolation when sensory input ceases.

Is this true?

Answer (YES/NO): NO